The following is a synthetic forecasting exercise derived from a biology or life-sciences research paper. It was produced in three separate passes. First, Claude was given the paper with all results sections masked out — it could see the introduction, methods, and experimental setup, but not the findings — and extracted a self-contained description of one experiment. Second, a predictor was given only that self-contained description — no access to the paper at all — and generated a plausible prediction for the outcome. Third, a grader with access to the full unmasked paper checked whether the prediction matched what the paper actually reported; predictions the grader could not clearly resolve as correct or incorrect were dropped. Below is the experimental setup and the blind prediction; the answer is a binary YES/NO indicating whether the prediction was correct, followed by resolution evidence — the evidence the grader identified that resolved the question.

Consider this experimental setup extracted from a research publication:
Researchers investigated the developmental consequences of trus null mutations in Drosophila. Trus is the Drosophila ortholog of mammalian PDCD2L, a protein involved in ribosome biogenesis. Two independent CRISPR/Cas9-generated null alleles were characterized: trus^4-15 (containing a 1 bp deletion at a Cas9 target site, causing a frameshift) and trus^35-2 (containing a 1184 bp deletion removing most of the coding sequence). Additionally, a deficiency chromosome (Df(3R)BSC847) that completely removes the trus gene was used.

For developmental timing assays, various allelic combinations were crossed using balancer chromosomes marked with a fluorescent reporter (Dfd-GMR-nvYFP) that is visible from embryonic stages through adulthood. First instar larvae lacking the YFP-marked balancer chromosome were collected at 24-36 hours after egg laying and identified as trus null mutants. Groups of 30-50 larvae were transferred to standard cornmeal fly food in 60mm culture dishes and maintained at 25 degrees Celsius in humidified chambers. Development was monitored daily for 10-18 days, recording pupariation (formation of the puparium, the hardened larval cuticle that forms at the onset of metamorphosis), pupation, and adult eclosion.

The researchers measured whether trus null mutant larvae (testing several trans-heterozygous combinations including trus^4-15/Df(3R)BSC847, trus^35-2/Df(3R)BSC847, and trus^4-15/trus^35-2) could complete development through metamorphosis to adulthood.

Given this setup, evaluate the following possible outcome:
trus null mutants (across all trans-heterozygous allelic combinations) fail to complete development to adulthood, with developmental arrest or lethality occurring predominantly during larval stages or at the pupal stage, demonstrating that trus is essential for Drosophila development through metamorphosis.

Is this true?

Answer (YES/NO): YES